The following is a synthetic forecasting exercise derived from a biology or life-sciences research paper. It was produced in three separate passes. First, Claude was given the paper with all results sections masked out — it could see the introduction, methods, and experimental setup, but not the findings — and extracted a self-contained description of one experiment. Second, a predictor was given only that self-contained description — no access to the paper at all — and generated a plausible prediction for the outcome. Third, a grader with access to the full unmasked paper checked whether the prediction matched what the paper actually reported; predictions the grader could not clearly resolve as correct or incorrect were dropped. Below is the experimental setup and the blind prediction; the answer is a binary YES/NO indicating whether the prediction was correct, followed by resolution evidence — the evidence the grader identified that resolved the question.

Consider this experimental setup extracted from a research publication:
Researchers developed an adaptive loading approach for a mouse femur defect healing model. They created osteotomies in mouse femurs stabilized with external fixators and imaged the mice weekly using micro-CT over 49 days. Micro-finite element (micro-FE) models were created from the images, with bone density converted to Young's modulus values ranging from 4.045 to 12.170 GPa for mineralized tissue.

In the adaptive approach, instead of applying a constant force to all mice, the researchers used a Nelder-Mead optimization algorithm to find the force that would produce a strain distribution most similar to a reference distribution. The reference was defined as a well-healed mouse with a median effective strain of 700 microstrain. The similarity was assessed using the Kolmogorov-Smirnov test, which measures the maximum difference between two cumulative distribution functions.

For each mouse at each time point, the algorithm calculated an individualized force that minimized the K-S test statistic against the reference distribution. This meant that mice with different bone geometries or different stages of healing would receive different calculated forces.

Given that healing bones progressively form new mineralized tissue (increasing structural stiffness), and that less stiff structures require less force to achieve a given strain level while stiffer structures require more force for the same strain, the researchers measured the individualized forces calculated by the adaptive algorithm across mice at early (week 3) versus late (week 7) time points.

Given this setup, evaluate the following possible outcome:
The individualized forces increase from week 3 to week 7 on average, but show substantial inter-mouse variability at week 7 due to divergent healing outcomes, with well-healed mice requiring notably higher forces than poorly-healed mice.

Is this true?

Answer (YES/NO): NO